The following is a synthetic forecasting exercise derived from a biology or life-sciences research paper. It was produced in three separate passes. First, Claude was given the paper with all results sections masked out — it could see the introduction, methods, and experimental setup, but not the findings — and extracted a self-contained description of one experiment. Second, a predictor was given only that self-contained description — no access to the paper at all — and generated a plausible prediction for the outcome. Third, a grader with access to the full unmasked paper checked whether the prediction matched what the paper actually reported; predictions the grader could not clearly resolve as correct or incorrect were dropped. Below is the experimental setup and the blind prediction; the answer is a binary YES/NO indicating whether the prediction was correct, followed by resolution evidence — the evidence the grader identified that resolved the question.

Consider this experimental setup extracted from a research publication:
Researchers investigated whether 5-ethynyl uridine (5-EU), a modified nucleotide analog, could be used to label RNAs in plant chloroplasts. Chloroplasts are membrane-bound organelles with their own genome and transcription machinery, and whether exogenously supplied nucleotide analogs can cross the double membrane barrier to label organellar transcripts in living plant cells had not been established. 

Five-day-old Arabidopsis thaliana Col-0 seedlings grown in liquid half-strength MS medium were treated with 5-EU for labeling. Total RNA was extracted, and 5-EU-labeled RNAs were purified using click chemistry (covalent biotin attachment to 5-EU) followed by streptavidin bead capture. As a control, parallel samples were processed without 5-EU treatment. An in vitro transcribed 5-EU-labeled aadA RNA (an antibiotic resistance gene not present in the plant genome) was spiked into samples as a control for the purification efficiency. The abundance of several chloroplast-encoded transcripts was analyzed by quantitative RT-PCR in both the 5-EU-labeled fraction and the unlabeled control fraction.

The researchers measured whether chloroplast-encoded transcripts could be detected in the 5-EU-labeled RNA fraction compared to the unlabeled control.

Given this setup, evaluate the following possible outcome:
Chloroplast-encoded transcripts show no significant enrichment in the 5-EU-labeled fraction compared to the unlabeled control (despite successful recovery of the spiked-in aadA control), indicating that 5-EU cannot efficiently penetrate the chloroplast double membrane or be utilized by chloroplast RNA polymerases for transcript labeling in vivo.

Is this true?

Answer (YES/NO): NO